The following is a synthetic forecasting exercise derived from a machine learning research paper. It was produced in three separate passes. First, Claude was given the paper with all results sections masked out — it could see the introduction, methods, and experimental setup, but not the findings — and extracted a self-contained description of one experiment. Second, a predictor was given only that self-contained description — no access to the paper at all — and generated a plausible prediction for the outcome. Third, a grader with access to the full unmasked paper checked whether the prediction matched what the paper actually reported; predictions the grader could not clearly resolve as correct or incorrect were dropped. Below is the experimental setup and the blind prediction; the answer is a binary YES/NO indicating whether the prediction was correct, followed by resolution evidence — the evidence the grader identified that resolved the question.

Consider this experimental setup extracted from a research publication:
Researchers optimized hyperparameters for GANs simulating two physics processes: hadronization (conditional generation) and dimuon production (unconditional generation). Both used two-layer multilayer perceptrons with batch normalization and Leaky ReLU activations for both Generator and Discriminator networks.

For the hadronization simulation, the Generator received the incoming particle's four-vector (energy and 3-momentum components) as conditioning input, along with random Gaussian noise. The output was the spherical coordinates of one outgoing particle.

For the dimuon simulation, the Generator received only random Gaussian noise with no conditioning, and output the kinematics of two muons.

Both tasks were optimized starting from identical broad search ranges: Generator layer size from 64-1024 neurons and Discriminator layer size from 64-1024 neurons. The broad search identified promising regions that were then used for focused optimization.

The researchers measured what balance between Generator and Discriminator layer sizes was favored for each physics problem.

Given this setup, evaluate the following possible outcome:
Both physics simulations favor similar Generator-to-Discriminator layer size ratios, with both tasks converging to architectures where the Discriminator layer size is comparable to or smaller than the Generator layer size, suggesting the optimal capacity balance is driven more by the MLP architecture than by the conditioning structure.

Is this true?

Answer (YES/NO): NO